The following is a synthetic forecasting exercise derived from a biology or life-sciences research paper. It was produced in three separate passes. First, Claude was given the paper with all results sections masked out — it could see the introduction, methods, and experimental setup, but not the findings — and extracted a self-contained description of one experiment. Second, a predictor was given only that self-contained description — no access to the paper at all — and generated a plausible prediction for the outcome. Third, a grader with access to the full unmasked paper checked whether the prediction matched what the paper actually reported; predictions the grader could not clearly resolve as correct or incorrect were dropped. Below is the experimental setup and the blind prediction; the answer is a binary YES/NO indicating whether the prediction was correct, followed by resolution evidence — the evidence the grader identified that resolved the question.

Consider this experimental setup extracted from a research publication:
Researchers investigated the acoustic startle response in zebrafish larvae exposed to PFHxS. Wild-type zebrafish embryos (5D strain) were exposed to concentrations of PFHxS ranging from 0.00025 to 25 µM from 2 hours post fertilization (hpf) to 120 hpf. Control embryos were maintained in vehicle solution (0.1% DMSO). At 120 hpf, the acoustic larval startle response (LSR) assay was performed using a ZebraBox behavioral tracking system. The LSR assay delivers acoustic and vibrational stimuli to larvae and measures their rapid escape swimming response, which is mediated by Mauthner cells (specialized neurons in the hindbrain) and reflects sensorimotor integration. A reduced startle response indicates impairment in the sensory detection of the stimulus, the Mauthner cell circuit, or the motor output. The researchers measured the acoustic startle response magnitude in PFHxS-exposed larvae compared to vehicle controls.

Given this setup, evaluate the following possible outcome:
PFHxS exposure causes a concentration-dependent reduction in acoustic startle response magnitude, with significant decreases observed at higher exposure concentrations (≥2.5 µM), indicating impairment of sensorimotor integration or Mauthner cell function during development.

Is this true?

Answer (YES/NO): NO